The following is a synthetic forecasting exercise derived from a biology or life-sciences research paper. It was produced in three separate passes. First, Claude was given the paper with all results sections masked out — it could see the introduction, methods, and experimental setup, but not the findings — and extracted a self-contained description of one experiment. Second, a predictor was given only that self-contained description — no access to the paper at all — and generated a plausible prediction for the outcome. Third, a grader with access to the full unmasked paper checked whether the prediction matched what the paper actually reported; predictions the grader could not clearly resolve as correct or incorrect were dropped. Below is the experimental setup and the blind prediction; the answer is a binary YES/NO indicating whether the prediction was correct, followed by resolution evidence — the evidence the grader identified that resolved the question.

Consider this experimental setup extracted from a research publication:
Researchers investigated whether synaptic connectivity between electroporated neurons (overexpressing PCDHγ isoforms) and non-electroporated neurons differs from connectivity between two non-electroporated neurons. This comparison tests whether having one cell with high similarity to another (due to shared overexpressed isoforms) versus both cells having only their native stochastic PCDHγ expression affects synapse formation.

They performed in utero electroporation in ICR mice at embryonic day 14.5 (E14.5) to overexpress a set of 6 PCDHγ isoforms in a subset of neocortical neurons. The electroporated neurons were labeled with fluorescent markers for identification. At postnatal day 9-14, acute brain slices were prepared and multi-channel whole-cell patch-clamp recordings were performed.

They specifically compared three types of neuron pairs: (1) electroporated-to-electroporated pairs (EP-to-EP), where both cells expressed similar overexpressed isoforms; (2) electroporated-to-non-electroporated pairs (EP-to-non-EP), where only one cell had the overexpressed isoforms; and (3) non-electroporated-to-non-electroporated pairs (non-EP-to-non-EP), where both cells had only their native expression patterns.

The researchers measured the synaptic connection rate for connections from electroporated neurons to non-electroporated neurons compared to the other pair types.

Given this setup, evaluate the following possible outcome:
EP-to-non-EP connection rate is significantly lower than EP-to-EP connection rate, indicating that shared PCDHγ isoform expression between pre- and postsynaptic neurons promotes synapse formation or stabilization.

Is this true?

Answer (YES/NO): NO